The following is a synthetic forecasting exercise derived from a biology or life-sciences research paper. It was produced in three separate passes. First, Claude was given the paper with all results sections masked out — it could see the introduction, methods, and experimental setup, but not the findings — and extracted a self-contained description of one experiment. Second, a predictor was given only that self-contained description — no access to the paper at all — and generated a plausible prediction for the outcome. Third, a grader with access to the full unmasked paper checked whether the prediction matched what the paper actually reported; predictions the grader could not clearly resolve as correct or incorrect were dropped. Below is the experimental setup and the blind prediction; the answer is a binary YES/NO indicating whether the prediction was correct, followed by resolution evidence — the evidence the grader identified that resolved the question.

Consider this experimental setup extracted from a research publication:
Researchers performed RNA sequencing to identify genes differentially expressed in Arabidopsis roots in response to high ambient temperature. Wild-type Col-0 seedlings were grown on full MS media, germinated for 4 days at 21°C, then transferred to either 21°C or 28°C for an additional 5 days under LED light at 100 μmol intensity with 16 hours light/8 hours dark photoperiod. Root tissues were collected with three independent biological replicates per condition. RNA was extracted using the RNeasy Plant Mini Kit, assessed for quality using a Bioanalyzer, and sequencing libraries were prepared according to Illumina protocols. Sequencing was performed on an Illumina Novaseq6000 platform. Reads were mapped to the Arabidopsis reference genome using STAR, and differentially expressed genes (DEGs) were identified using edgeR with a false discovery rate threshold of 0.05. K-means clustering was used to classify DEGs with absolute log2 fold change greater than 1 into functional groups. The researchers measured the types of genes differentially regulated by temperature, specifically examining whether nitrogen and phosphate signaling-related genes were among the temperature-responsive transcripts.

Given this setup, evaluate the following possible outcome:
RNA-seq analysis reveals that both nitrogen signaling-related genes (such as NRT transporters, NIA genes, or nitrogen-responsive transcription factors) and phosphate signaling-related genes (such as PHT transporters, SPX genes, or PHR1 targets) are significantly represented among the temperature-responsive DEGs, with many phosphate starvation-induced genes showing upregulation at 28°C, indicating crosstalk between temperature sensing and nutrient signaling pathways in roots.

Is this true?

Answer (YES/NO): NO